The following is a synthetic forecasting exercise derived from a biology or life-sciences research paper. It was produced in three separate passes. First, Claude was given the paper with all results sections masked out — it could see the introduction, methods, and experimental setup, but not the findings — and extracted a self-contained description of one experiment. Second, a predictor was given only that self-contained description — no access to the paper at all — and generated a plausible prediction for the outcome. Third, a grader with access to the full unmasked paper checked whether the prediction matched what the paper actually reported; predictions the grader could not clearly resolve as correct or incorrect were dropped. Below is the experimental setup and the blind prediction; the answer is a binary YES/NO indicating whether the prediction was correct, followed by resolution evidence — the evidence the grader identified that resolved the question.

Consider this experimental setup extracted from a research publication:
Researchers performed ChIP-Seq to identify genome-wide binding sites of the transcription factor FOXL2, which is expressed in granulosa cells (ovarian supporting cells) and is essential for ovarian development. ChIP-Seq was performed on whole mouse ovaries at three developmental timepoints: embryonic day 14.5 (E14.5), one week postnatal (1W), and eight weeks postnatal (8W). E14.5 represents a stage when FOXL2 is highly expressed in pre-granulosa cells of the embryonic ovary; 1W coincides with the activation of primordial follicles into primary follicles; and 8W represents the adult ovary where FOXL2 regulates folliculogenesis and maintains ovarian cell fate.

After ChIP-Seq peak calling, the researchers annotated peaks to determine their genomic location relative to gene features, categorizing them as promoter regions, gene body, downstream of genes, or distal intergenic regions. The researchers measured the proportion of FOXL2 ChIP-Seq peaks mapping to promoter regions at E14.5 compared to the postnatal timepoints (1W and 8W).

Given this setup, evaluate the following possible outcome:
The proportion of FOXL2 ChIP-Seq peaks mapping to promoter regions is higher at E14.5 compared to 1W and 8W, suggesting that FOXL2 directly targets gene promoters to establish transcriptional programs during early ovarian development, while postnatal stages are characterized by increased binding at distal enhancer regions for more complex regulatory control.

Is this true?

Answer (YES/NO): YES